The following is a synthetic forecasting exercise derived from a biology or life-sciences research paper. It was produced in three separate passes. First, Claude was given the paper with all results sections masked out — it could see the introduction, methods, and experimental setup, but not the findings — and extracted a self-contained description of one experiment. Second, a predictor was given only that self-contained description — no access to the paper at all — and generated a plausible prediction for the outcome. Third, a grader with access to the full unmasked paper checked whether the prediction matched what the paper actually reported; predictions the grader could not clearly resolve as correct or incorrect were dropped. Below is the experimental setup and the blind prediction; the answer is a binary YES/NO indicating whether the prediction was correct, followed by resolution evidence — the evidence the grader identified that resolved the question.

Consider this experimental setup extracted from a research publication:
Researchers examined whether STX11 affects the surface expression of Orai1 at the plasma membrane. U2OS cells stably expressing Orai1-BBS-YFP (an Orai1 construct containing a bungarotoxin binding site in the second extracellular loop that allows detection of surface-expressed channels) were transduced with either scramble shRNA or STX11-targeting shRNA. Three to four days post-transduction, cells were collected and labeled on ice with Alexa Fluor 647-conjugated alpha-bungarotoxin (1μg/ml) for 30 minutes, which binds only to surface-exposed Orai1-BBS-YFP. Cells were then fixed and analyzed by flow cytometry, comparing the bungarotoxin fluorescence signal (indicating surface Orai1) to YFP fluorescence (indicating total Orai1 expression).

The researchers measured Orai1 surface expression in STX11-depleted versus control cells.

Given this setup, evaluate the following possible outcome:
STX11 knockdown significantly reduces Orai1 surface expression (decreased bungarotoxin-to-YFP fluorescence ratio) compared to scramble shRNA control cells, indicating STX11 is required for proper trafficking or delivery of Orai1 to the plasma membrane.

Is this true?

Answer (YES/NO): NO